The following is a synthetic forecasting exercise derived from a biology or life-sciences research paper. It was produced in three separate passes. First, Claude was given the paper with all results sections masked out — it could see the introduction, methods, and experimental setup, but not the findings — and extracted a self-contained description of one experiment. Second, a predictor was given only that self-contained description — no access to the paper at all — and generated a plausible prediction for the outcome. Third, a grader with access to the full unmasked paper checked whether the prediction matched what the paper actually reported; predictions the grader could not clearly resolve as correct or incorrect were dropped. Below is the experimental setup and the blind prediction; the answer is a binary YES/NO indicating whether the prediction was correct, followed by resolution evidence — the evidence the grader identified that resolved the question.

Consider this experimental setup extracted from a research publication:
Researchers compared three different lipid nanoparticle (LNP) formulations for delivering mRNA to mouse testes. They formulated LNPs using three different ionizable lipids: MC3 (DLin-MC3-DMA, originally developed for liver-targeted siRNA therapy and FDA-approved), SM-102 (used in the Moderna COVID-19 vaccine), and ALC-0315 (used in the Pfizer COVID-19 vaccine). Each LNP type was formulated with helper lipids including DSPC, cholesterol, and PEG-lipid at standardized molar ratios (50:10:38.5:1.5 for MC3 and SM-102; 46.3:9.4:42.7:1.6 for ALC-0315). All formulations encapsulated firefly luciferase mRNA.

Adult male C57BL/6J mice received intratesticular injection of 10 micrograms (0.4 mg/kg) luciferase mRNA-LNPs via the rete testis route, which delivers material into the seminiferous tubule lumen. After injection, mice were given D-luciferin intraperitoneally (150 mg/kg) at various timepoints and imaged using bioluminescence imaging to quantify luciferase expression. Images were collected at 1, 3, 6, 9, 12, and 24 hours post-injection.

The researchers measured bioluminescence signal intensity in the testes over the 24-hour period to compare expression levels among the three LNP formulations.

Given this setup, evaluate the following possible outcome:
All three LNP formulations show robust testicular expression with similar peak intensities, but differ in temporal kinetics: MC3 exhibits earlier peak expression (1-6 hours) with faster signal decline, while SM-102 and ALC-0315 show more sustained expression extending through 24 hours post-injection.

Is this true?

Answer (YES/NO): NO